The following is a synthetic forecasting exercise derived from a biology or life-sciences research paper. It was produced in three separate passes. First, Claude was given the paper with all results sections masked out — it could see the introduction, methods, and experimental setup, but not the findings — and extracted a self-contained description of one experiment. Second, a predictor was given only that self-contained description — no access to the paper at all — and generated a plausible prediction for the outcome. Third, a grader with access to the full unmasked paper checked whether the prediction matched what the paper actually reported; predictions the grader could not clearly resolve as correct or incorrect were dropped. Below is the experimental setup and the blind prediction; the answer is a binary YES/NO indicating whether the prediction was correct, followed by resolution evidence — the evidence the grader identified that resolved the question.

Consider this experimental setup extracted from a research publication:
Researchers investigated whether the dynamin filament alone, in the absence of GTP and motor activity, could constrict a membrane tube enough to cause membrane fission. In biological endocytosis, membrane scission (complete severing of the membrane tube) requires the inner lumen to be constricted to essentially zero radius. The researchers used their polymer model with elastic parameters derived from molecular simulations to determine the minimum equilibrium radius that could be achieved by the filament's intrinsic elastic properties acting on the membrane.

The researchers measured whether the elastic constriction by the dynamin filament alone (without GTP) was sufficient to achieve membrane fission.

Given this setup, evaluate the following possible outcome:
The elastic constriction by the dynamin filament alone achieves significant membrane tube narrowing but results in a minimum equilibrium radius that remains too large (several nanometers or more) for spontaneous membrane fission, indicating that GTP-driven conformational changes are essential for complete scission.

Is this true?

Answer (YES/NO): YES